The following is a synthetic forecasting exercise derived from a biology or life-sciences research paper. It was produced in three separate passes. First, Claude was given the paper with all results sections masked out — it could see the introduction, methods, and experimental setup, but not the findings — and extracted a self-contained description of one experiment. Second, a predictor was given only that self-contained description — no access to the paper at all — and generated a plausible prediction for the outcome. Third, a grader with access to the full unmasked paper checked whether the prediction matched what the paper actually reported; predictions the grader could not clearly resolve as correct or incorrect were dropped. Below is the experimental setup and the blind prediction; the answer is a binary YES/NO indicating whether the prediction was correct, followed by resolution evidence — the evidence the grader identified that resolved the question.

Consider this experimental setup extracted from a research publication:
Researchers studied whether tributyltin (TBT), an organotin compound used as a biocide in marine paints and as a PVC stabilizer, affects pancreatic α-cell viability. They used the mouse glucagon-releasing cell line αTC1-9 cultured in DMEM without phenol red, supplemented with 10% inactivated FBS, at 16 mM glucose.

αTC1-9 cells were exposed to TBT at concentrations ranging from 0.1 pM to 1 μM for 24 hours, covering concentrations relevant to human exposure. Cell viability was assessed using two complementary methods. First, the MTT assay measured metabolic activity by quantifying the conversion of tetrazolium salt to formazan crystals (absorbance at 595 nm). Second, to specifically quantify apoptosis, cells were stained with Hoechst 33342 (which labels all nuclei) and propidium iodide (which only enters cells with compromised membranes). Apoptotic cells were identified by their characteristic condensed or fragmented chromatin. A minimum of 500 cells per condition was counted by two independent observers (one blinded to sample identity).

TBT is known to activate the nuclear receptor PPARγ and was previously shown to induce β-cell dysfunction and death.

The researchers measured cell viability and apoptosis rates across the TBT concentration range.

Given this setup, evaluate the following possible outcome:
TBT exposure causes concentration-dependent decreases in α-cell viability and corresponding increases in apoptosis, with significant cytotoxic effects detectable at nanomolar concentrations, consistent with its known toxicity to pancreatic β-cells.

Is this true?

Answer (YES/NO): YES